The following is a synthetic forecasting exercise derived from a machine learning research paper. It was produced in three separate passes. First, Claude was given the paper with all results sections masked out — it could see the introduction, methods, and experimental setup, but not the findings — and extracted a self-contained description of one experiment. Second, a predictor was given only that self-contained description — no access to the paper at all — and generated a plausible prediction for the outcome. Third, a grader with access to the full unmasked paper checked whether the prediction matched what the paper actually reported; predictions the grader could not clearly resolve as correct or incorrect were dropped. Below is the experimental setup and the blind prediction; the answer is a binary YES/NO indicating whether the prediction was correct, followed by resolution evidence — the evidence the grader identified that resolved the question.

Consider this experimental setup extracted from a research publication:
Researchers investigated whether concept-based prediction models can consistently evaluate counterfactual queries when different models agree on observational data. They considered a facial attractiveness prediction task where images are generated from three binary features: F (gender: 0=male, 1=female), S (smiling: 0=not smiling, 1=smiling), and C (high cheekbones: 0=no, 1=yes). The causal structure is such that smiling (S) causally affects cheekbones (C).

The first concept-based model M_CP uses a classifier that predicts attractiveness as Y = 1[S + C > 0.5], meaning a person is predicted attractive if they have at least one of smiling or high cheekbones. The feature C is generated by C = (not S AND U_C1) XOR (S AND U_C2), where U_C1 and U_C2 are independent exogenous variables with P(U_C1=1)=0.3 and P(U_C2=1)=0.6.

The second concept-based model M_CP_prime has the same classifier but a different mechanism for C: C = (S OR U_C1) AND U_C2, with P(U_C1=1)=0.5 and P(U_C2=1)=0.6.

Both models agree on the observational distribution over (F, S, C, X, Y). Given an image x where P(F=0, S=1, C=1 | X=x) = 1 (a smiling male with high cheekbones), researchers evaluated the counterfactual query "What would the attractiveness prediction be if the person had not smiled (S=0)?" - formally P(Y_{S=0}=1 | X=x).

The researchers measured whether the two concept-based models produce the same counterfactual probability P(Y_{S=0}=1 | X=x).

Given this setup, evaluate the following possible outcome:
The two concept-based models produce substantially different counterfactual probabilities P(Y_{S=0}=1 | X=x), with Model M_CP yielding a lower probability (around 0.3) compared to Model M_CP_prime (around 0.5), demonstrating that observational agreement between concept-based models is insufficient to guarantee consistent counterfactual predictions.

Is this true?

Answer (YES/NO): YES